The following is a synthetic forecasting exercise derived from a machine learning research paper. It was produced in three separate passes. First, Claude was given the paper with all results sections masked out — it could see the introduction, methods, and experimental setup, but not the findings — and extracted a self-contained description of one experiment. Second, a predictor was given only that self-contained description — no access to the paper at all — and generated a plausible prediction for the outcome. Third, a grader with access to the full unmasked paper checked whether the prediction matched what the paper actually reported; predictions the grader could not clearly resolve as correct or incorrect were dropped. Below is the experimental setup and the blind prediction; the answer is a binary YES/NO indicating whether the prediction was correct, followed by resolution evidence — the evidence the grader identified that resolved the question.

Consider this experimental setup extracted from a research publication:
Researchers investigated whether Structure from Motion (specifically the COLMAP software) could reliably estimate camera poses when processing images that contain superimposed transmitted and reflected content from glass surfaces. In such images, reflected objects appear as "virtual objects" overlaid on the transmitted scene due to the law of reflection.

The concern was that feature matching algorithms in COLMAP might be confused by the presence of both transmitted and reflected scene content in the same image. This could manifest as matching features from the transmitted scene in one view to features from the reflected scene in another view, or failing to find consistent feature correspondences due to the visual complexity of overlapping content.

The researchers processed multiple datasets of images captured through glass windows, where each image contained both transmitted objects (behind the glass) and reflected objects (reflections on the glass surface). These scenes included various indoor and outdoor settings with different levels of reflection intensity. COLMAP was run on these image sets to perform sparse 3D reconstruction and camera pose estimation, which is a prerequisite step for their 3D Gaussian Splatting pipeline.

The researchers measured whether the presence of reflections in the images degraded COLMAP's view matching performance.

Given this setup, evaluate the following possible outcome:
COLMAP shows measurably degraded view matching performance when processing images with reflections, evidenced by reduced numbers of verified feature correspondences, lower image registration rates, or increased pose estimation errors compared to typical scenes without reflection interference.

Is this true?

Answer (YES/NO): NO